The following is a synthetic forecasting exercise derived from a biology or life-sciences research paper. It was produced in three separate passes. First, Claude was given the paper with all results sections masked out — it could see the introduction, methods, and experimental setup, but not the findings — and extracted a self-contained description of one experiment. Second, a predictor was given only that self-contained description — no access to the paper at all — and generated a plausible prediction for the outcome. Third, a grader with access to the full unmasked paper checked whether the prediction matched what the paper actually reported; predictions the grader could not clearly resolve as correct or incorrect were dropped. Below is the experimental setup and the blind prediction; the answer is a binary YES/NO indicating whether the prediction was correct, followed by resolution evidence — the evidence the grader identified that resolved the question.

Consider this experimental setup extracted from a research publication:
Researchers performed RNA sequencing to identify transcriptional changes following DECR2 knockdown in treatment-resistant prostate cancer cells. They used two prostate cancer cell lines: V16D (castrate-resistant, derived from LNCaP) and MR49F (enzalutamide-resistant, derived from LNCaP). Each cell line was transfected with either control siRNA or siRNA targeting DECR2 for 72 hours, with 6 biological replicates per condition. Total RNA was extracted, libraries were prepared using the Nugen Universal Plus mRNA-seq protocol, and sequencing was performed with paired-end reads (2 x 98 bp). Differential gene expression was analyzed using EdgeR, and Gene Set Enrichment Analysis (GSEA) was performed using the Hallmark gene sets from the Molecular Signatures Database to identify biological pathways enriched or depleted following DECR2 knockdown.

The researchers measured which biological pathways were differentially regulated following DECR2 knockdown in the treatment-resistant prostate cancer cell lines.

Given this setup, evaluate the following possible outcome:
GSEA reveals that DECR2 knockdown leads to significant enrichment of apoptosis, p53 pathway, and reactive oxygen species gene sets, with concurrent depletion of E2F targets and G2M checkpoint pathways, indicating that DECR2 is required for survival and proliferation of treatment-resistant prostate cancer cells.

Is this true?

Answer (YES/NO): NO